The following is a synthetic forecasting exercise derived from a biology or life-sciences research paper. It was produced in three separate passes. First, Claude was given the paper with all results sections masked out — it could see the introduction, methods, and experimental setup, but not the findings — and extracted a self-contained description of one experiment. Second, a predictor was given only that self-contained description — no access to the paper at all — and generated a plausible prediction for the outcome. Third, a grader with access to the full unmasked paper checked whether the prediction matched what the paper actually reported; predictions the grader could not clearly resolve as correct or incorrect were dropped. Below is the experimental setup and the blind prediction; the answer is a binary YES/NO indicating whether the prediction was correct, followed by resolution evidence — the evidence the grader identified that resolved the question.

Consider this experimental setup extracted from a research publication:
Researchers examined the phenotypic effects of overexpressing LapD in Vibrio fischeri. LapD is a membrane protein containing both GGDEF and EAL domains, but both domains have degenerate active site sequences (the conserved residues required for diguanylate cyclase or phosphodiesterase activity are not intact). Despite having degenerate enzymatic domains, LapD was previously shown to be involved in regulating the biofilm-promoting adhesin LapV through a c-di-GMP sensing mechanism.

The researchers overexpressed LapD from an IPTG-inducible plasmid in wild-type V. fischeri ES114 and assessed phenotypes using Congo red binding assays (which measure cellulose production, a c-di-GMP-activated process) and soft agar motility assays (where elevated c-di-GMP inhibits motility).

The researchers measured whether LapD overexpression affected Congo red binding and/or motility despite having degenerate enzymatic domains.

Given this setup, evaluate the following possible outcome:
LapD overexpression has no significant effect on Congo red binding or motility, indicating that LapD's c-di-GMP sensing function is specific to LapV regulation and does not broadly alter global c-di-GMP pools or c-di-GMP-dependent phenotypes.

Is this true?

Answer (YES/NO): NO